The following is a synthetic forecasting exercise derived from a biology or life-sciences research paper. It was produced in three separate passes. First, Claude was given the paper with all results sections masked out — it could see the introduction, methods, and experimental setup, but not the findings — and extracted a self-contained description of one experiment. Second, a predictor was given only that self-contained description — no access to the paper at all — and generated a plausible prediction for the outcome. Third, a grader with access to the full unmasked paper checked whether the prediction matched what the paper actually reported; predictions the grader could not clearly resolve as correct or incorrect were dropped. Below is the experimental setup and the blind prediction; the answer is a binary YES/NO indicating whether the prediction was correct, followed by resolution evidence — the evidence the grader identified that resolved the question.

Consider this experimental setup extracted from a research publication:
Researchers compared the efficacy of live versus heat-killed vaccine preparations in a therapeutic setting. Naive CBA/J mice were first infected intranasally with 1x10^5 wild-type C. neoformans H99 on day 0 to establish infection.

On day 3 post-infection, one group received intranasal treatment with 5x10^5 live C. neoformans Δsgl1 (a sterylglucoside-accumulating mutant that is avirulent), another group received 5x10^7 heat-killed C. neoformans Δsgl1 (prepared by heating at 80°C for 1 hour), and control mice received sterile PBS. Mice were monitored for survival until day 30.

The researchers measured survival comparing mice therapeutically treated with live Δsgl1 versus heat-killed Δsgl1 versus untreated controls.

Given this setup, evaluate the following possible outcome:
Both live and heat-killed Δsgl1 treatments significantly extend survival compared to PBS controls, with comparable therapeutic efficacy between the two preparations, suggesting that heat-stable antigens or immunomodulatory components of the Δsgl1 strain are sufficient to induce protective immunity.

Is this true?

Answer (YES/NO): YES